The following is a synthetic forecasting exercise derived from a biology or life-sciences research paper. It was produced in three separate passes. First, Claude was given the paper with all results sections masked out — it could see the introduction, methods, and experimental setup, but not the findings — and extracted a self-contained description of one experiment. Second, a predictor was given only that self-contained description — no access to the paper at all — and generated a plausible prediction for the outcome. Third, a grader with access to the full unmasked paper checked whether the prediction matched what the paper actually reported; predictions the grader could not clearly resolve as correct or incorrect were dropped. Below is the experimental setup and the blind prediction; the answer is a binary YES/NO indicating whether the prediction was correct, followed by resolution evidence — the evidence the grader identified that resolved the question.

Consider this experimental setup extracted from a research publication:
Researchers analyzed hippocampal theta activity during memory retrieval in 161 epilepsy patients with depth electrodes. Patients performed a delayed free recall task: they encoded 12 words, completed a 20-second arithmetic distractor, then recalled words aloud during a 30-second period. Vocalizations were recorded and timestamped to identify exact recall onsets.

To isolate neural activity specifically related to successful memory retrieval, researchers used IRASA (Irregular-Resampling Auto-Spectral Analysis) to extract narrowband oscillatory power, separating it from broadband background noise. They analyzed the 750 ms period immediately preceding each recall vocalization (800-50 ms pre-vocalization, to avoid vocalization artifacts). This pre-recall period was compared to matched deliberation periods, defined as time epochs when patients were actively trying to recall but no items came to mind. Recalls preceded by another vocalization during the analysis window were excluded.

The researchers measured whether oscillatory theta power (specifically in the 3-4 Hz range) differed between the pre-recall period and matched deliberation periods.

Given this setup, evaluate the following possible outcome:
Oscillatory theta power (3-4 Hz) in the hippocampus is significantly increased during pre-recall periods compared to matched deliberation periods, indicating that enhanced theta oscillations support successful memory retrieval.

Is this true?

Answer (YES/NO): YES